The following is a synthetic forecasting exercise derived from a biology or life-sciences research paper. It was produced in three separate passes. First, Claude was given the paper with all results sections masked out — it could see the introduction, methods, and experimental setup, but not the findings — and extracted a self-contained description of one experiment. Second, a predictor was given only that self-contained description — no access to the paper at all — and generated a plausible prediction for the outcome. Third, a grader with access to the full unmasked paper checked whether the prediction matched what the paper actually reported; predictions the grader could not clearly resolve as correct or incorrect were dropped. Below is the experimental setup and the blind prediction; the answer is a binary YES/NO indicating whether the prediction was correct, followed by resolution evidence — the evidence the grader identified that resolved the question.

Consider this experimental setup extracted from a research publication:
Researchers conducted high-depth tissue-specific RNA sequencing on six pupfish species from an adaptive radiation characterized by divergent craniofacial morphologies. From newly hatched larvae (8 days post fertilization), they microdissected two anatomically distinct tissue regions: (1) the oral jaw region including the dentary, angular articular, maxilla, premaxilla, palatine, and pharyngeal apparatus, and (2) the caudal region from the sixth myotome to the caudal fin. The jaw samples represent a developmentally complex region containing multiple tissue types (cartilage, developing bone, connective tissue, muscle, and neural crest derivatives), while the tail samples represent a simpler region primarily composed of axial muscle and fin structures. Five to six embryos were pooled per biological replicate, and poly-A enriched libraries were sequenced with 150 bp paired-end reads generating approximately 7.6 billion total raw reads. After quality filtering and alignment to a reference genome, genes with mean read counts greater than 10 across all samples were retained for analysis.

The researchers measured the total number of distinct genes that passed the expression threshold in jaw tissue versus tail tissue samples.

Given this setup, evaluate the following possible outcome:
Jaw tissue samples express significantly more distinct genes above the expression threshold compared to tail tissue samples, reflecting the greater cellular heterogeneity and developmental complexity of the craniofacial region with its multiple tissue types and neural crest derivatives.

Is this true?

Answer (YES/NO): YES